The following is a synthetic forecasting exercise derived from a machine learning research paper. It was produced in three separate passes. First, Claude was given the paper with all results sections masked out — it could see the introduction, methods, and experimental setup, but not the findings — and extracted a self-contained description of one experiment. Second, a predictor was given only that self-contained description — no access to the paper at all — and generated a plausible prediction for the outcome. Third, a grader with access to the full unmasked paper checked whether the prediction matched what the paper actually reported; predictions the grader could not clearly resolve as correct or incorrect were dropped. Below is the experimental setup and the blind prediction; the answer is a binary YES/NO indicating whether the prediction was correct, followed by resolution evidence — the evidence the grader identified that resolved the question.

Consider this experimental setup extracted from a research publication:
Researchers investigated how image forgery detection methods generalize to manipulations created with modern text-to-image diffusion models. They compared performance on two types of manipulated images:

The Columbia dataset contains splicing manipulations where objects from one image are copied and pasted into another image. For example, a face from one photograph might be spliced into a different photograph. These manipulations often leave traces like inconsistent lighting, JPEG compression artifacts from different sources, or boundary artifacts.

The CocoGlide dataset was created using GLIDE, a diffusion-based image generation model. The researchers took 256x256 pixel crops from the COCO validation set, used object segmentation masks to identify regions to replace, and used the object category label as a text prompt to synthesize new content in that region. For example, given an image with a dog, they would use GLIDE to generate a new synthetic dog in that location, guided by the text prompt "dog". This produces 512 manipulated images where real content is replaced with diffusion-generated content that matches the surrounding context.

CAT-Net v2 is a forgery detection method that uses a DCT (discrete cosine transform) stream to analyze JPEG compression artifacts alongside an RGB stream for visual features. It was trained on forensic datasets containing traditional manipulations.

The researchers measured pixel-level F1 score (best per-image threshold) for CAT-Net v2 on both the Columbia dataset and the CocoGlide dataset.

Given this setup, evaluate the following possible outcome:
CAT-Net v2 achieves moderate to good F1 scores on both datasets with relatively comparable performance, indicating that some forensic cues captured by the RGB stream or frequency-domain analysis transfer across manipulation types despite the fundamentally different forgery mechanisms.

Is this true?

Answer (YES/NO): NO